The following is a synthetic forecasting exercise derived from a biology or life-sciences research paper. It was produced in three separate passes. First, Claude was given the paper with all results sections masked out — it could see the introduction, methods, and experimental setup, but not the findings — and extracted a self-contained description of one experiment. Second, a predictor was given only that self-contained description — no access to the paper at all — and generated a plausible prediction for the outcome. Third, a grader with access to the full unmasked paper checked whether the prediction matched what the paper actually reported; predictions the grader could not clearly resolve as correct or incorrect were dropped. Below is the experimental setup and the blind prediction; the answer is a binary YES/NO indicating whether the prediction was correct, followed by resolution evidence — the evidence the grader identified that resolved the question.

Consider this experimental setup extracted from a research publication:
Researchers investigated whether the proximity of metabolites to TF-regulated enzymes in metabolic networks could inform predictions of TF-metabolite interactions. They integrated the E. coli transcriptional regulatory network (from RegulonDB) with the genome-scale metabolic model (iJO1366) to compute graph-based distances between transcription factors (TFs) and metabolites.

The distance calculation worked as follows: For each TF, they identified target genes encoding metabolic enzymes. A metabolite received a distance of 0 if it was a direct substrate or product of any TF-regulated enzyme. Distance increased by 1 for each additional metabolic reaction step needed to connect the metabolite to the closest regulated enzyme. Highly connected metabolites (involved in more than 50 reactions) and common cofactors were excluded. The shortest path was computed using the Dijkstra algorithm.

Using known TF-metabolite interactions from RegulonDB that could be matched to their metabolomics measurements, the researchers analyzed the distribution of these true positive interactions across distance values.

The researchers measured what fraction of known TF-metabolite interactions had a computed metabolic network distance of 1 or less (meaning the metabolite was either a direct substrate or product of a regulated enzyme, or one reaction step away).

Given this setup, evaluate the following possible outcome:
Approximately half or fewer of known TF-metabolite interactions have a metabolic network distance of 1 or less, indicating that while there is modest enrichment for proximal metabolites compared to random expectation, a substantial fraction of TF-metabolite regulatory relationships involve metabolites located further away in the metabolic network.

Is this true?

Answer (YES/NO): NO